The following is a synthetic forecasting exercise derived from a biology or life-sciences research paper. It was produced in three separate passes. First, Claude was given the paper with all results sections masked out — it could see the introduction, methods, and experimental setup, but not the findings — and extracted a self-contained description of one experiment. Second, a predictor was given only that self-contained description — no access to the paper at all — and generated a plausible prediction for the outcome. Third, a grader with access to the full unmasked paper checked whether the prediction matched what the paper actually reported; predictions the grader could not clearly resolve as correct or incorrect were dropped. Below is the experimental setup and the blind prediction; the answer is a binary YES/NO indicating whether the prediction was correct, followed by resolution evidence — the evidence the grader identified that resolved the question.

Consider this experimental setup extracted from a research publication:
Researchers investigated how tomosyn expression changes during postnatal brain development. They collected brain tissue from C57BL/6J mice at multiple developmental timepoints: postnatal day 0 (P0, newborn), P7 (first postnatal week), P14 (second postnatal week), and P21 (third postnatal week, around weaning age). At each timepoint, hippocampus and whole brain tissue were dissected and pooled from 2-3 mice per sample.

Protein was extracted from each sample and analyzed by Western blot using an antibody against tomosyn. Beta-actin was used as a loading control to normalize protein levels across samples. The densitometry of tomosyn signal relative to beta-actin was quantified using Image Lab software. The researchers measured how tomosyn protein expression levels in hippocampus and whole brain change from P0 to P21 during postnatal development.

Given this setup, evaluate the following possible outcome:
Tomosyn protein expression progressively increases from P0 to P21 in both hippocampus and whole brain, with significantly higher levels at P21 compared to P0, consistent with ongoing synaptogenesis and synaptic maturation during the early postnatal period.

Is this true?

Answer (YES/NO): NO